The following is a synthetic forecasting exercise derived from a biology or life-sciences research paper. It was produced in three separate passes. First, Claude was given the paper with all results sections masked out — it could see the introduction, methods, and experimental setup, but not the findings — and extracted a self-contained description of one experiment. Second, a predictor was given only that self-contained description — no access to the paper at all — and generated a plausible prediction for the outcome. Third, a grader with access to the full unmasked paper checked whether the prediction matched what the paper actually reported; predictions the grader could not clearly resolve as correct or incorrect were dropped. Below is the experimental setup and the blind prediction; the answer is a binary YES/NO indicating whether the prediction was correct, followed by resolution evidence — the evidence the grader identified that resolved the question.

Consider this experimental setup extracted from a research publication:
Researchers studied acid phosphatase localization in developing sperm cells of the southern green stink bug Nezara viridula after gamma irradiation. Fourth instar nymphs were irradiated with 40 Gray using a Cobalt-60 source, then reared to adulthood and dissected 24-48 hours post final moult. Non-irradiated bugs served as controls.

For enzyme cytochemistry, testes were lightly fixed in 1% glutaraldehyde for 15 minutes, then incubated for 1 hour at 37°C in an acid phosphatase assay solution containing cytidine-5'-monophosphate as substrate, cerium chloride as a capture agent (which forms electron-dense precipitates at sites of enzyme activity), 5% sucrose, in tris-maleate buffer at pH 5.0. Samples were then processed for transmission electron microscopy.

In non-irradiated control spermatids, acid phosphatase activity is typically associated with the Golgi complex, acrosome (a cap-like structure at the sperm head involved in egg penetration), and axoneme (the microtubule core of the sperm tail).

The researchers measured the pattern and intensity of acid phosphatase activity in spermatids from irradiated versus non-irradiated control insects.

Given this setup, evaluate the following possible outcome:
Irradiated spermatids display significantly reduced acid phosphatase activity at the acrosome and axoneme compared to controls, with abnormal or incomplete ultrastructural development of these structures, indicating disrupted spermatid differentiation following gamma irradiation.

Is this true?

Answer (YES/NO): NO